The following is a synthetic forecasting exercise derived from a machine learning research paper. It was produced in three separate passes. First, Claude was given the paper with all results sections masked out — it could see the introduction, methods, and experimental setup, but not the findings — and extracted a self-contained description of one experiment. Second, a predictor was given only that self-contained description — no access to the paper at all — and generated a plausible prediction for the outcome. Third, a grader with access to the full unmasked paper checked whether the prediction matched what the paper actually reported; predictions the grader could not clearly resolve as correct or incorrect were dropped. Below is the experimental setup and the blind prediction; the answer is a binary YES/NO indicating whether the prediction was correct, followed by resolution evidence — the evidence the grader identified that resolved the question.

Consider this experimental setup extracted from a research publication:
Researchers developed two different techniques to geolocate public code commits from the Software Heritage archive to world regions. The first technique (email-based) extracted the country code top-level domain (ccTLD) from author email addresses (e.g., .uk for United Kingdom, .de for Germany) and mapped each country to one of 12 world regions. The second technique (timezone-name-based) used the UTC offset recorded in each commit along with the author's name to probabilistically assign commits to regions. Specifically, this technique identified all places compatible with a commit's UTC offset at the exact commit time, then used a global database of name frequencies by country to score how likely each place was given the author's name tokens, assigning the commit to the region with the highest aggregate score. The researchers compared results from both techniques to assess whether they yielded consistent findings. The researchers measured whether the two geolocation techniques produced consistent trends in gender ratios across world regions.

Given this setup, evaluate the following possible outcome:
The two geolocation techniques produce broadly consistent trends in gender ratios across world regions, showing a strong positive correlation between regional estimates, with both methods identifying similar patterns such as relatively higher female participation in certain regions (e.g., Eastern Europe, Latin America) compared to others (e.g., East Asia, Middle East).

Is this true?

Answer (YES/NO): NO